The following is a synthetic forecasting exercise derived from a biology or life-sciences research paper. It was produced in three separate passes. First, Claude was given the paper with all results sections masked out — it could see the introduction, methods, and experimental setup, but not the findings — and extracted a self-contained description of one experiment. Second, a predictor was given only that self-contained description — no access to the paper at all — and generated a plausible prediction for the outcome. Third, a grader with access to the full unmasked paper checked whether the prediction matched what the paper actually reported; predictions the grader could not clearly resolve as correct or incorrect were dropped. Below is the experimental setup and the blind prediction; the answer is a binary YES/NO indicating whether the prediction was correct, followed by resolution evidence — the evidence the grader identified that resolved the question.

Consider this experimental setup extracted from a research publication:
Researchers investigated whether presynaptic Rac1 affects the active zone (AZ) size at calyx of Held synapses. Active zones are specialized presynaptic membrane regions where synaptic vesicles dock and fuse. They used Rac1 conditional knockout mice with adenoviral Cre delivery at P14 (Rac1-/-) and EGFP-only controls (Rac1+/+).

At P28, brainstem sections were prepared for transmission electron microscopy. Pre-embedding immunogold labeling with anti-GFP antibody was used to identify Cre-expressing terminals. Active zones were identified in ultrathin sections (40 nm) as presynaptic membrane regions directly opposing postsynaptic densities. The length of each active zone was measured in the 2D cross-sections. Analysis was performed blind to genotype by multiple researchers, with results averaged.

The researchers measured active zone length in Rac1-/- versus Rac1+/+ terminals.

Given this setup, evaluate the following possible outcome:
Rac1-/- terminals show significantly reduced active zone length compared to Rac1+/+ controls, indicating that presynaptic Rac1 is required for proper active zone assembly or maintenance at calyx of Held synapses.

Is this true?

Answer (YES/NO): NO